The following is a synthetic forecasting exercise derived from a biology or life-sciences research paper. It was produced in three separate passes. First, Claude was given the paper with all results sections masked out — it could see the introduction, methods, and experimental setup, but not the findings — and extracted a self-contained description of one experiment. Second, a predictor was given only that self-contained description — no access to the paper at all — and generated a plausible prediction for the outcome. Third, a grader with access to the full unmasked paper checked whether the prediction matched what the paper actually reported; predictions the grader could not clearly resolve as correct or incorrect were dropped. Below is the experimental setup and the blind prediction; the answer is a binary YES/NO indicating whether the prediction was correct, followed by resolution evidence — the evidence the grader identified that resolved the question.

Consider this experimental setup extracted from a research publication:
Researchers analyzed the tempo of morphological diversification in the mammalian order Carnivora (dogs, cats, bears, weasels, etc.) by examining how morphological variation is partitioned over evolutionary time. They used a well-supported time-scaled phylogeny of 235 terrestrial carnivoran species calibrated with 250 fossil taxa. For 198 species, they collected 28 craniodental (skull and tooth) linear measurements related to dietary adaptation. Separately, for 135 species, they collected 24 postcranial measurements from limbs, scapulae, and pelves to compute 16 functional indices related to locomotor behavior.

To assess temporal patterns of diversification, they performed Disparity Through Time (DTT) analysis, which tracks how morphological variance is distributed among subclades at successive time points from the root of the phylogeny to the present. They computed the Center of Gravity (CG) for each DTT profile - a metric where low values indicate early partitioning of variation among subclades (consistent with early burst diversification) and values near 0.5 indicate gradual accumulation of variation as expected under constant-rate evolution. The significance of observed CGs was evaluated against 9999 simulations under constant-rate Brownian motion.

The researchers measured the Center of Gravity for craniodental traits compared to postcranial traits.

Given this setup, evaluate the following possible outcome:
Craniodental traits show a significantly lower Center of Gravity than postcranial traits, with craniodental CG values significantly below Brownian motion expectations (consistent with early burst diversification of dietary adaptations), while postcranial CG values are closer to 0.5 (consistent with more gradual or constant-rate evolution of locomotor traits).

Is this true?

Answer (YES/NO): NO